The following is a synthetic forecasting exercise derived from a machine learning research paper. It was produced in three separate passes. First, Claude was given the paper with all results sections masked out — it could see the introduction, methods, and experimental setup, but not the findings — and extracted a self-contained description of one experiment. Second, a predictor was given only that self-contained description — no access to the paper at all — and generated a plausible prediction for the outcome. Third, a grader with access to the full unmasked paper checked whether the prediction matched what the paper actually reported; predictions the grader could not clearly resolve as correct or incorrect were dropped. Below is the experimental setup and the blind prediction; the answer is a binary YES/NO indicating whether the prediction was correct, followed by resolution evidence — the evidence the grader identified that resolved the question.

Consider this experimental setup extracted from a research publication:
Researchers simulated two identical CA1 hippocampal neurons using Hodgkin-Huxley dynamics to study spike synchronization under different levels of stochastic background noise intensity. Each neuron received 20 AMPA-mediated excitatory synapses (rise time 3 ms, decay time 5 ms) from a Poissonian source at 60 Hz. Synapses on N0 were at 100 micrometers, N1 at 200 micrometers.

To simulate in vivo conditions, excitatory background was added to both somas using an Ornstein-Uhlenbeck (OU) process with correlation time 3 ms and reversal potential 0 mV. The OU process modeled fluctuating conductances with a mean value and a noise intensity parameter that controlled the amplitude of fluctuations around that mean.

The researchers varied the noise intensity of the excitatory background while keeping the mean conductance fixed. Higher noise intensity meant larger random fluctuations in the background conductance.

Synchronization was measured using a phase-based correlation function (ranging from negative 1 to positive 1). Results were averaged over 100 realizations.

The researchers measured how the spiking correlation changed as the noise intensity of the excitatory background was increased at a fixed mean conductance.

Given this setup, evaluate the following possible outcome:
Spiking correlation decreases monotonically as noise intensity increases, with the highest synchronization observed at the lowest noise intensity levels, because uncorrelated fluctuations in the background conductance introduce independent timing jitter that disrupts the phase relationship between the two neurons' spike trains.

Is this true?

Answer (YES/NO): YES